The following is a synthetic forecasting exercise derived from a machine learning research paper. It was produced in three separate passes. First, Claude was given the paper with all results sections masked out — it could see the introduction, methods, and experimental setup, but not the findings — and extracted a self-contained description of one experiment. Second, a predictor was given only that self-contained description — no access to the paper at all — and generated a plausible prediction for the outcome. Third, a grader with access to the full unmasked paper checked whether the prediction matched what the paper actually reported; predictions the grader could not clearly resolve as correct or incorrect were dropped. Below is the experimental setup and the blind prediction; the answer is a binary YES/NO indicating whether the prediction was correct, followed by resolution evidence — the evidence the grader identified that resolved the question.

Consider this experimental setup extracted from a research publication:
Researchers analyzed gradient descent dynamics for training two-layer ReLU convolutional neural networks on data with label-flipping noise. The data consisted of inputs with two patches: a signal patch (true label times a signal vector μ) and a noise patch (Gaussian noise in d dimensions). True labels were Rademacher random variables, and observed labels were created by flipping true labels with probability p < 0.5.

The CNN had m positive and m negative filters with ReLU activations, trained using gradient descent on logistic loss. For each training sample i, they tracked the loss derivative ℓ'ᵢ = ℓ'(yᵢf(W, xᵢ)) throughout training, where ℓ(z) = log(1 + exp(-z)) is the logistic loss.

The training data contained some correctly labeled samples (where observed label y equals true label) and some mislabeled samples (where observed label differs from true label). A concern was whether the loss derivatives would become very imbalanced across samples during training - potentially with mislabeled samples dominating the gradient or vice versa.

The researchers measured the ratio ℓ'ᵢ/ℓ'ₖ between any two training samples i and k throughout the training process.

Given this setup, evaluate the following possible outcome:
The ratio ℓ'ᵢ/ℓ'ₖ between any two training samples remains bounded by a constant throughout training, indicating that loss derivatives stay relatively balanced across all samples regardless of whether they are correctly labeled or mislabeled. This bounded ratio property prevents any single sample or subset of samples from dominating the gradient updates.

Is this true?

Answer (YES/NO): YES